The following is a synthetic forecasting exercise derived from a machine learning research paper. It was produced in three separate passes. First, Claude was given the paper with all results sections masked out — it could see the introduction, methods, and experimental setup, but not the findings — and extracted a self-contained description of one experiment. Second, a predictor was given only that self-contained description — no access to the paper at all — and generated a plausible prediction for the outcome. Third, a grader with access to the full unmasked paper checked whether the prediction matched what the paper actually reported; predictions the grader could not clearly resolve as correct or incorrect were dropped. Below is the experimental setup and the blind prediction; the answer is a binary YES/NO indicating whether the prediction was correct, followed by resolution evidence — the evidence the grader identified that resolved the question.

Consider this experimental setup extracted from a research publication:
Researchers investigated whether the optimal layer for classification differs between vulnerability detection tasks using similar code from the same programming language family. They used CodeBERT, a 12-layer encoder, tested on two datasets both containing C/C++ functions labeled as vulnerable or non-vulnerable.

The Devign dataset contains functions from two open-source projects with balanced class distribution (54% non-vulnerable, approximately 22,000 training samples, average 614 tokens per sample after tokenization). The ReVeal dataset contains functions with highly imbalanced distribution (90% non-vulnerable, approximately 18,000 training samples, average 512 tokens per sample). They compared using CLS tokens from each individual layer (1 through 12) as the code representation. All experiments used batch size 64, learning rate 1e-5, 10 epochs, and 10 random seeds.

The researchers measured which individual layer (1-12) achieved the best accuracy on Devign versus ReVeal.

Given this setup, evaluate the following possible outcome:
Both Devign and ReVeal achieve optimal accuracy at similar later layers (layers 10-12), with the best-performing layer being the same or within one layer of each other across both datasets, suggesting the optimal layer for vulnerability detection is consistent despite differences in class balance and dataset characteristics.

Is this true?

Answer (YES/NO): NO